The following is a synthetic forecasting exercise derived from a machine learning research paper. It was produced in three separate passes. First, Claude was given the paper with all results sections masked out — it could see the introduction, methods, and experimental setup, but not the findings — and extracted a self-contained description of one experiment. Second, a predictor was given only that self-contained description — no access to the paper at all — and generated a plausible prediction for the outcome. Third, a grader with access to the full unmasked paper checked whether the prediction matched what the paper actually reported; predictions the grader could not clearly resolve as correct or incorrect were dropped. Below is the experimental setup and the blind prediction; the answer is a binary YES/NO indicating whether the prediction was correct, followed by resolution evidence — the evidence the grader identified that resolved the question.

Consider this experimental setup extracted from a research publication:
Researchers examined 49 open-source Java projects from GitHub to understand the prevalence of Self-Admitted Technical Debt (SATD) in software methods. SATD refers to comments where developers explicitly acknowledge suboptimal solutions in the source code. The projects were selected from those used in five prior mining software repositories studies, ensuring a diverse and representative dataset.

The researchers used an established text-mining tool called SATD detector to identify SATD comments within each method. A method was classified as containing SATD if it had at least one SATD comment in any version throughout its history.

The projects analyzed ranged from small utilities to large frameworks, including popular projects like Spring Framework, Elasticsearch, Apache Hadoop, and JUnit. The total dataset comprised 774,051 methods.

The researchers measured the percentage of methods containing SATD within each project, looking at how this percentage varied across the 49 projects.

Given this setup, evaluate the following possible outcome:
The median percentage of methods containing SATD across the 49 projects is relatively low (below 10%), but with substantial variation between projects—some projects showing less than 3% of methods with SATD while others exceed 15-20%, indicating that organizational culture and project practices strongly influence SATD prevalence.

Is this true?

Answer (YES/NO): YES